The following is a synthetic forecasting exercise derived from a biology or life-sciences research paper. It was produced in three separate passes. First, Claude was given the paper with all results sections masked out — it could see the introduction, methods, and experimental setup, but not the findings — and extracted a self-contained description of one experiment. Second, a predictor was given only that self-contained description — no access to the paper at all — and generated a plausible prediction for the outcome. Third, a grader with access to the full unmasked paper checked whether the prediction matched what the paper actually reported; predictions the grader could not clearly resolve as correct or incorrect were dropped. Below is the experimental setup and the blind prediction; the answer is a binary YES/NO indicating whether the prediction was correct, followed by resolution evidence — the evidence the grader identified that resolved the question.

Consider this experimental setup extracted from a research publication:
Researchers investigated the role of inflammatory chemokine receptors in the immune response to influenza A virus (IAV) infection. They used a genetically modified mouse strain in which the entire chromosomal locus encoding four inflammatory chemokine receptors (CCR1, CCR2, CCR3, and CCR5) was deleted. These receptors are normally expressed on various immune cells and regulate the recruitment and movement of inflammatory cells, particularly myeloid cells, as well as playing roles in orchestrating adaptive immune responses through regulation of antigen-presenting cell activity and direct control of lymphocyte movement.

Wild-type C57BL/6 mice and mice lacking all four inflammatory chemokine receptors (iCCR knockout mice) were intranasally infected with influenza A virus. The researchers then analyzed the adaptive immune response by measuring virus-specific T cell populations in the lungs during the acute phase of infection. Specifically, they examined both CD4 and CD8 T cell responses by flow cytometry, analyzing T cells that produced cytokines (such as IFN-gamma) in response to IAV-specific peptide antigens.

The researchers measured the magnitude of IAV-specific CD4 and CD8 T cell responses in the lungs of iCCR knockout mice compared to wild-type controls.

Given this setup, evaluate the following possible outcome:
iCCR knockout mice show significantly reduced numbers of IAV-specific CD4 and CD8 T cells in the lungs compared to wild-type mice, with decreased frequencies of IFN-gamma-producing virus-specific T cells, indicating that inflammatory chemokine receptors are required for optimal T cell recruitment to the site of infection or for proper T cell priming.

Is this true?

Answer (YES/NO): NO